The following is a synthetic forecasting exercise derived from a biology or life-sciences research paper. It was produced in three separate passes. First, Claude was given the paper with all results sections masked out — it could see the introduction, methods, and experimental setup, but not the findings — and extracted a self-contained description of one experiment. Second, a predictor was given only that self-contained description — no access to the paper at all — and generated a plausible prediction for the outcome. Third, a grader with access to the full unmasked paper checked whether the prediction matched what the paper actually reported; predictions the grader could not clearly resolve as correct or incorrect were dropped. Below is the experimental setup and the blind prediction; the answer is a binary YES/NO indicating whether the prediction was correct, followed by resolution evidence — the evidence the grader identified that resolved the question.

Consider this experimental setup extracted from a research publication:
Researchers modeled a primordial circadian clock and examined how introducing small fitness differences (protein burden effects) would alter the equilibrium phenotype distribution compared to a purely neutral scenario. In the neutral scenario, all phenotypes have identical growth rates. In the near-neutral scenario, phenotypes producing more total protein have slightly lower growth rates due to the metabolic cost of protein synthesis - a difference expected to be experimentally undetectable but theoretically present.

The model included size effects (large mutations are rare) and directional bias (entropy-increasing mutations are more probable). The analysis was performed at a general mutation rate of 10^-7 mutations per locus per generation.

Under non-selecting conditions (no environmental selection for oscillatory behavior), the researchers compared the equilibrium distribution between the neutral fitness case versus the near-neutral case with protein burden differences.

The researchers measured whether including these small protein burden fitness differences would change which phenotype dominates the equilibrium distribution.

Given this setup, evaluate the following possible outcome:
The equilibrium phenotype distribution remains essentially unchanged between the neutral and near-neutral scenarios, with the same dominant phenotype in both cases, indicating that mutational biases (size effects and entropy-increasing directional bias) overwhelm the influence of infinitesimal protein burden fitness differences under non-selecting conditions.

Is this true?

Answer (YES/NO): NO